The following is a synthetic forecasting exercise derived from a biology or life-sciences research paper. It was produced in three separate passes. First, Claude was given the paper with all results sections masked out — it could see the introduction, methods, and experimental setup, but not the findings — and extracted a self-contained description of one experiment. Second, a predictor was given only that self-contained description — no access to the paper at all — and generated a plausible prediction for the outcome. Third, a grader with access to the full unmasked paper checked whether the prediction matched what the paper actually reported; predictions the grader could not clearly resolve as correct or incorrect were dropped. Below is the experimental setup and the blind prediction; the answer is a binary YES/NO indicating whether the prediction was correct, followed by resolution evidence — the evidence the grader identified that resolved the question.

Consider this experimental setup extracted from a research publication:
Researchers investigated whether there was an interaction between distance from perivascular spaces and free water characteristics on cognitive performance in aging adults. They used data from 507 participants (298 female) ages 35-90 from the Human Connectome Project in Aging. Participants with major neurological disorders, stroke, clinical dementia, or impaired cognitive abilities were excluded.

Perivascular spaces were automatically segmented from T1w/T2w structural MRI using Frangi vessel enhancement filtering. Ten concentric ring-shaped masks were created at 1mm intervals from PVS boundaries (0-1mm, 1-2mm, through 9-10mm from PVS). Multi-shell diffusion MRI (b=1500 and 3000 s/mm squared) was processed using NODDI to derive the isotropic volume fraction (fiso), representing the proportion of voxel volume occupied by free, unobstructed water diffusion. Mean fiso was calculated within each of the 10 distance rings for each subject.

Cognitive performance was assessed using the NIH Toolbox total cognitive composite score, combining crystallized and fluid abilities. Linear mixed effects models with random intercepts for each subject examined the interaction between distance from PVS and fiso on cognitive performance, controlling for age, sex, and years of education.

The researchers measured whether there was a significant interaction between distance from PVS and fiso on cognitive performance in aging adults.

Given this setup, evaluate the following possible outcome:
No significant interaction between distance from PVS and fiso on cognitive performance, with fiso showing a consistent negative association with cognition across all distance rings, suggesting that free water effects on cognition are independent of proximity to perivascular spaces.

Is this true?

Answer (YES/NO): NO